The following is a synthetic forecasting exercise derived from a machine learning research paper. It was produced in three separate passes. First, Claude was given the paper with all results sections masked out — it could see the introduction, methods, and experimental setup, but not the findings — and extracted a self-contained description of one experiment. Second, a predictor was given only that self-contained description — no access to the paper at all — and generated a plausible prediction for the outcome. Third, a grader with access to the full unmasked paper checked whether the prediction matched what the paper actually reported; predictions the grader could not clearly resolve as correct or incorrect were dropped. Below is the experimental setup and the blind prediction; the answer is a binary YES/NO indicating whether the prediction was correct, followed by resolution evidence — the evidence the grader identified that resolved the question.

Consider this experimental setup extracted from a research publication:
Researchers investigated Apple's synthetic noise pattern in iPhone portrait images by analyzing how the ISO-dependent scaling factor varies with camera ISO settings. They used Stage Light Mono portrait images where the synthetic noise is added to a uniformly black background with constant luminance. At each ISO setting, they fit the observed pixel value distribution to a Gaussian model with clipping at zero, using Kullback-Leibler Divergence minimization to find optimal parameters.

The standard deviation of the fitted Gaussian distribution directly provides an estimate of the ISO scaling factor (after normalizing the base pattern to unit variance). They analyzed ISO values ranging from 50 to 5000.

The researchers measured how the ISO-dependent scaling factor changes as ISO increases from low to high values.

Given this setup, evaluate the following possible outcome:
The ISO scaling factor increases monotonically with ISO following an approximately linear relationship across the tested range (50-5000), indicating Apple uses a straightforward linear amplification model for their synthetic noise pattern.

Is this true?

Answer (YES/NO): NO